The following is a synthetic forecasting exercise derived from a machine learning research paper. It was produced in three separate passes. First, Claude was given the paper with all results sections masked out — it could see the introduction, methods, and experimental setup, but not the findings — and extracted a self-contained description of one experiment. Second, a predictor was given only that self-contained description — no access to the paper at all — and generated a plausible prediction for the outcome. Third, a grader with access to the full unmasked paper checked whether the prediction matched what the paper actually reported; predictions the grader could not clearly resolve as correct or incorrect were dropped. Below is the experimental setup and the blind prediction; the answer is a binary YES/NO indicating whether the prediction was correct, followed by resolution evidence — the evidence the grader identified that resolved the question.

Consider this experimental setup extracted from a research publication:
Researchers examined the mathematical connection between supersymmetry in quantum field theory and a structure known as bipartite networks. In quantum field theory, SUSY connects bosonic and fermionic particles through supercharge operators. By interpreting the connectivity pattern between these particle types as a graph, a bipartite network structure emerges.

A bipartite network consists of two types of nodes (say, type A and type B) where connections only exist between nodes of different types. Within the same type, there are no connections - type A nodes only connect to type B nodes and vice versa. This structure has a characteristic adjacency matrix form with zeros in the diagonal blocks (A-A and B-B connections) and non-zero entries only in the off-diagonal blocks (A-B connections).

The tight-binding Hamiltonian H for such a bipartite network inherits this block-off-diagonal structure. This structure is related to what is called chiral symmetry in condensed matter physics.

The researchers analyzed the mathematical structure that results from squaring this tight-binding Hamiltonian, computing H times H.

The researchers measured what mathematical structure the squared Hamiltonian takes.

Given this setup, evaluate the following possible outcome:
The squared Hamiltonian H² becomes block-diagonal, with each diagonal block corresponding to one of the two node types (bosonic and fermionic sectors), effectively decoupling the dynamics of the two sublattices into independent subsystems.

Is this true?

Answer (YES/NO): YES